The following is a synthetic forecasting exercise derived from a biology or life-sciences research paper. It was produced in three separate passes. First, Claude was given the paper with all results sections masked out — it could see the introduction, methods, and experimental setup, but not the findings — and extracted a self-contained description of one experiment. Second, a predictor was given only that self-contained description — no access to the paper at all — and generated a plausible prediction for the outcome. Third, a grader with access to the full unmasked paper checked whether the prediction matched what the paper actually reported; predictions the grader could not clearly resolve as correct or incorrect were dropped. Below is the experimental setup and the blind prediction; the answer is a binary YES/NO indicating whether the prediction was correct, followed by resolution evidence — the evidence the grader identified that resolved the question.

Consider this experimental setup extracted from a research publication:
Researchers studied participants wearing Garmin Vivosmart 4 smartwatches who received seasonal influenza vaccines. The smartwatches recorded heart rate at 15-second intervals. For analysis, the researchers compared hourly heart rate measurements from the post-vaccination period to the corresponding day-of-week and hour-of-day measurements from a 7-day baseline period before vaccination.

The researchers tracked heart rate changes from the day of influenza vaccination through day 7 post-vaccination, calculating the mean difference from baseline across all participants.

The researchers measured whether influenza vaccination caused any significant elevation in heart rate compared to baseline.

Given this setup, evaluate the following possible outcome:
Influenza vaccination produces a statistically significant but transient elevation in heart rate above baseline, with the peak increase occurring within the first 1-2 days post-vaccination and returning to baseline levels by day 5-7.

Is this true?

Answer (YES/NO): NO